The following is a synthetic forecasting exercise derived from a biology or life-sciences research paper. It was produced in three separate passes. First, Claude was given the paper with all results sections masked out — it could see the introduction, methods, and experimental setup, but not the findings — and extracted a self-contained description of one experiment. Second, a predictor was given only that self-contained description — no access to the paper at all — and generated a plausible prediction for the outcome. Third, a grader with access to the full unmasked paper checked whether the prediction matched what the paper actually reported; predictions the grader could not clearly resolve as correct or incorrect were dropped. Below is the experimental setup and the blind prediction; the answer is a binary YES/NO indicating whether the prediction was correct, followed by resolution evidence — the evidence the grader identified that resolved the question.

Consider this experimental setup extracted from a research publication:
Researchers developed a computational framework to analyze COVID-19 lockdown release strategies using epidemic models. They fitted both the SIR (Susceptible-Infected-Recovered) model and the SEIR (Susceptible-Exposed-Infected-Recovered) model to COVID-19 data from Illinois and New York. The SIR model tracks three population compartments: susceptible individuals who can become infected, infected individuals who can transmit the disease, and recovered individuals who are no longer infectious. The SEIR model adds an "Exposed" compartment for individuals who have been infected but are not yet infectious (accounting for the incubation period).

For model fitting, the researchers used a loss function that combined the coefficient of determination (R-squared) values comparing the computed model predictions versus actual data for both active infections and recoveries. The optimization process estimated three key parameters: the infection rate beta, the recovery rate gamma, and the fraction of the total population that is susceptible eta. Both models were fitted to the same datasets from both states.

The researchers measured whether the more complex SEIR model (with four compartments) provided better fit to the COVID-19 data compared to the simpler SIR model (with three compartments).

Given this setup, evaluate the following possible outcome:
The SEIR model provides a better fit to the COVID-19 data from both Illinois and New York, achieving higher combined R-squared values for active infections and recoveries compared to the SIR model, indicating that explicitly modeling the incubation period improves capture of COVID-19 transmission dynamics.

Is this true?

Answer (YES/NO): NO